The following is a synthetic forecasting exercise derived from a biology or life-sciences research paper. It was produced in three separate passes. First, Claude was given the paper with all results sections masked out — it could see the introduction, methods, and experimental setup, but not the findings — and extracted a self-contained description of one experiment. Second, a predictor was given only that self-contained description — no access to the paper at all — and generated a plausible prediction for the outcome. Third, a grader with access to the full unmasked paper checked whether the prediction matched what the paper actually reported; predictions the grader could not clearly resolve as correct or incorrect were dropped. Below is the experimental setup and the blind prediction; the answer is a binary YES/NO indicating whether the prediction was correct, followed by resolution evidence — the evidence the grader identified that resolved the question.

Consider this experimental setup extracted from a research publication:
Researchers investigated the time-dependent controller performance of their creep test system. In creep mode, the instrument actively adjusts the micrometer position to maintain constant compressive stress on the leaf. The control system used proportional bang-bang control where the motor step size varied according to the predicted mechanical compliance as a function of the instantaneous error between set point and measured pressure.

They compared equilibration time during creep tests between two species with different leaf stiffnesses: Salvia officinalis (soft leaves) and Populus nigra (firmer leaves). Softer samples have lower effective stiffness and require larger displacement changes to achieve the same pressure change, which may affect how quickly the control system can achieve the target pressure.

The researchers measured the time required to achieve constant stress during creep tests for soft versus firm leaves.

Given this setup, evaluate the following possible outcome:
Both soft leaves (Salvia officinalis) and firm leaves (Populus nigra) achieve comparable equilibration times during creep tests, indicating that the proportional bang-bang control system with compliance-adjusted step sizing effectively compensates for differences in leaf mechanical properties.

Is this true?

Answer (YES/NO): NO